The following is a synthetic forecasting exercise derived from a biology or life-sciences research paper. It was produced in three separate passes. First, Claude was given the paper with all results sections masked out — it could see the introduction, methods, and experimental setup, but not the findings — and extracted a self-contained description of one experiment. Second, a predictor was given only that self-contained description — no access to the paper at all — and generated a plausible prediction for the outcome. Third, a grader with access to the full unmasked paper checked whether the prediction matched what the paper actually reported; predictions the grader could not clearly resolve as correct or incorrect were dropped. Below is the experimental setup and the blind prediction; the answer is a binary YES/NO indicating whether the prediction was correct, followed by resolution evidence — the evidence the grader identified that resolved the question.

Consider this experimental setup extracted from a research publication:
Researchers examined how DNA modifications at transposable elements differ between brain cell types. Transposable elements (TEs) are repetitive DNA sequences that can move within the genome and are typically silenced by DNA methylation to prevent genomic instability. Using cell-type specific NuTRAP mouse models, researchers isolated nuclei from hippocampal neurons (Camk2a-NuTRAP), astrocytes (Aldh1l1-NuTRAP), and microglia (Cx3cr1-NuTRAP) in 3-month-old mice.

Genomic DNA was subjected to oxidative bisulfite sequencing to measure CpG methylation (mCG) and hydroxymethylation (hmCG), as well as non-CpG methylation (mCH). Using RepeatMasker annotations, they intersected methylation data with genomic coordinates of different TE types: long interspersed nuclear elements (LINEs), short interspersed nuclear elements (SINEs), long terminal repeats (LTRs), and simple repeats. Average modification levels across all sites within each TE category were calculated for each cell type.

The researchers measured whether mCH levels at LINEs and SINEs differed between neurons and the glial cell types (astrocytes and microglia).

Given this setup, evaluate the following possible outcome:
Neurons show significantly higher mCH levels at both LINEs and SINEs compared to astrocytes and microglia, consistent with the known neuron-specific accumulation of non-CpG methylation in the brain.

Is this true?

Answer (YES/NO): YES